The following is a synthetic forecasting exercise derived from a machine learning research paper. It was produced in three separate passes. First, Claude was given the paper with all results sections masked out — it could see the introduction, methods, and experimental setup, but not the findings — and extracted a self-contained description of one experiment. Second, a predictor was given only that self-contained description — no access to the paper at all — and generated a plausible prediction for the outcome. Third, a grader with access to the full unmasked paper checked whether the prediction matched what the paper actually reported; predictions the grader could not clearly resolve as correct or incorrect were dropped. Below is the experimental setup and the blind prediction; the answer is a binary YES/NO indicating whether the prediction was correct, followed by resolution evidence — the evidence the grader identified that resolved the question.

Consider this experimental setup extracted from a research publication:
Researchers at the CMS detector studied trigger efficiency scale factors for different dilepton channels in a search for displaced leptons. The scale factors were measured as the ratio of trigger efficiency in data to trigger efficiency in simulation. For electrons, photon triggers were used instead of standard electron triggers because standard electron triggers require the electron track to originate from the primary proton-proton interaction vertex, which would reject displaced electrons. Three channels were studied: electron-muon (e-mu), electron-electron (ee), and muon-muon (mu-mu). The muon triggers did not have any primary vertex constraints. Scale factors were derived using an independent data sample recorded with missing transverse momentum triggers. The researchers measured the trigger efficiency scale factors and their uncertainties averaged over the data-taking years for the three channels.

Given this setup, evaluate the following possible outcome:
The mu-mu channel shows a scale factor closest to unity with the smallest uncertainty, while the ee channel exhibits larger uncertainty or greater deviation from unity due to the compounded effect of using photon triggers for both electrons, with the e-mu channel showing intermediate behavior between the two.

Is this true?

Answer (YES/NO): NO